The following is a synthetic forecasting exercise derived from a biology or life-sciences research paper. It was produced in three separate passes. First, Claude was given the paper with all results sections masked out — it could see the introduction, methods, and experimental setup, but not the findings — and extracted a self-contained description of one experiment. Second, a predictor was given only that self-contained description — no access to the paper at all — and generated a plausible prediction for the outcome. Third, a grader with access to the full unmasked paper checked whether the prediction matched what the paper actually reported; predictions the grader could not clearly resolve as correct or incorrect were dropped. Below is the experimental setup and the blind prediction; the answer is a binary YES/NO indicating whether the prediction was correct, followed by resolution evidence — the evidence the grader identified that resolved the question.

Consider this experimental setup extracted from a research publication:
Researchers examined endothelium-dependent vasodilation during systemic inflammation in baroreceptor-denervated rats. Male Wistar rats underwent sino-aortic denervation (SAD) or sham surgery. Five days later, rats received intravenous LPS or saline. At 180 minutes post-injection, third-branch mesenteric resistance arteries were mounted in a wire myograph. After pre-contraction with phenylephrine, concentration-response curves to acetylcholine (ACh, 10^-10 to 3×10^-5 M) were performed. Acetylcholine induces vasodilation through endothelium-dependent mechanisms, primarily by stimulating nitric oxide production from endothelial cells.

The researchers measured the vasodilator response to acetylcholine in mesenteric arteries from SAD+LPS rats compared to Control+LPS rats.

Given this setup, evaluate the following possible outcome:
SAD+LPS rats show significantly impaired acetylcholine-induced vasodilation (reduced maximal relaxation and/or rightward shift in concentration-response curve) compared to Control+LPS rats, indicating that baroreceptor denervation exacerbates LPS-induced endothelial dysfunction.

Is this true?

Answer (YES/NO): NO